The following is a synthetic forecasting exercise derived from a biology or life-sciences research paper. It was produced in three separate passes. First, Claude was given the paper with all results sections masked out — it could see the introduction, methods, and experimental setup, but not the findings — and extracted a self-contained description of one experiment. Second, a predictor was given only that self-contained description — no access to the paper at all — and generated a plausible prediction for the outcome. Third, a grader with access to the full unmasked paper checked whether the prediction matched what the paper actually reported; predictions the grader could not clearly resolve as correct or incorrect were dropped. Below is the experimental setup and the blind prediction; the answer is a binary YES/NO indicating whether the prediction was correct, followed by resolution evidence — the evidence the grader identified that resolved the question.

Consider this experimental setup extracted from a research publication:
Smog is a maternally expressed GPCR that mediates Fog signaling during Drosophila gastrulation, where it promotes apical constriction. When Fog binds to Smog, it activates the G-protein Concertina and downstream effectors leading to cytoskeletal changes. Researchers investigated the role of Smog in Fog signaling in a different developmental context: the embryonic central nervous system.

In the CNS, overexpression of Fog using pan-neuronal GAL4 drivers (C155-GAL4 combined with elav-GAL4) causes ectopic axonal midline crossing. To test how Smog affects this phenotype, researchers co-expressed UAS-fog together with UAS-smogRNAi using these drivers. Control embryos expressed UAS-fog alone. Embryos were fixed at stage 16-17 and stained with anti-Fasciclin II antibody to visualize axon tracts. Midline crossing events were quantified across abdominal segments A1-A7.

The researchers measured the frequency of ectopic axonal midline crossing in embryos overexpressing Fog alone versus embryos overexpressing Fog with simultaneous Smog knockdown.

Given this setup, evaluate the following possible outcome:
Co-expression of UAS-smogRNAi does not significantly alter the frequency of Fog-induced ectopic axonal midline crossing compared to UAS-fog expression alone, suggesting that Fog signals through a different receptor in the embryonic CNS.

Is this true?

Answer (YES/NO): NO